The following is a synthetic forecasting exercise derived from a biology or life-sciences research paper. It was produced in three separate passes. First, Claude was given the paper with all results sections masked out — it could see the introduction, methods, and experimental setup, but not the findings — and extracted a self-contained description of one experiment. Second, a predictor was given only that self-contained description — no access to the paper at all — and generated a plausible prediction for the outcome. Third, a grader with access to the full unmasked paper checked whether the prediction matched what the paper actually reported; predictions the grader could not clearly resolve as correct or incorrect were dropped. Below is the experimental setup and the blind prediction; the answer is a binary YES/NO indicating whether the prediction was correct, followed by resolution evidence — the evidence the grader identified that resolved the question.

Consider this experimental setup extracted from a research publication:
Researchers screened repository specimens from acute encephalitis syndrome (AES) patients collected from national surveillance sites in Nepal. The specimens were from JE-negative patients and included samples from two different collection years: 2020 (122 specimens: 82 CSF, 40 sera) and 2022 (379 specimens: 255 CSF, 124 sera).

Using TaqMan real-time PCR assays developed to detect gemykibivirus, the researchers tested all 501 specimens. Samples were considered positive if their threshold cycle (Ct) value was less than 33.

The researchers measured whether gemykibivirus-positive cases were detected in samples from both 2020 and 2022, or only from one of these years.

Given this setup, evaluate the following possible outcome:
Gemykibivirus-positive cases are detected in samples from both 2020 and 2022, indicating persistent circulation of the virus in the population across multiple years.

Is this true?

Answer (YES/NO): YES